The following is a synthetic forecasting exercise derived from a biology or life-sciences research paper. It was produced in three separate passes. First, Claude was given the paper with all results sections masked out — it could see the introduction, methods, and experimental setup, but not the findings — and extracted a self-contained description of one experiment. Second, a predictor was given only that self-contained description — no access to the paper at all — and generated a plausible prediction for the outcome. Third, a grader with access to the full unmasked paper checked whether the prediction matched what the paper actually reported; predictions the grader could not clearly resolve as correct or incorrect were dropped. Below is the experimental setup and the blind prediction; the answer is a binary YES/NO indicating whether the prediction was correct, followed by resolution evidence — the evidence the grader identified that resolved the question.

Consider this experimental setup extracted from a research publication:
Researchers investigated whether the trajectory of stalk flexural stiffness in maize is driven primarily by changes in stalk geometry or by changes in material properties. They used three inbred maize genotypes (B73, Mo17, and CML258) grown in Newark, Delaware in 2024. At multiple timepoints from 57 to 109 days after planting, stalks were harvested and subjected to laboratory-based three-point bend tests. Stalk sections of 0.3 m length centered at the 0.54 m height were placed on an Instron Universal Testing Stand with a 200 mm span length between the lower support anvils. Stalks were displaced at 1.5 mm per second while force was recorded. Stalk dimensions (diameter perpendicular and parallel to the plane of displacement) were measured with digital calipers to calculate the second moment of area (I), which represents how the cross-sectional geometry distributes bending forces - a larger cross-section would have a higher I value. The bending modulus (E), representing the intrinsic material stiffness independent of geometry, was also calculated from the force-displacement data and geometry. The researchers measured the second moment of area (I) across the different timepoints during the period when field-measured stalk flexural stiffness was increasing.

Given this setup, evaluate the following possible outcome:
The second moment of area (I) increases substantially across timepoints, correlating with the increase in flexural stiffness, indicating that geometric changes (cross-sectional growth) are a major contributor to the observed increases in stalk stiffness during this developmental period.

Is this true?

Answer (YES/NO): NO